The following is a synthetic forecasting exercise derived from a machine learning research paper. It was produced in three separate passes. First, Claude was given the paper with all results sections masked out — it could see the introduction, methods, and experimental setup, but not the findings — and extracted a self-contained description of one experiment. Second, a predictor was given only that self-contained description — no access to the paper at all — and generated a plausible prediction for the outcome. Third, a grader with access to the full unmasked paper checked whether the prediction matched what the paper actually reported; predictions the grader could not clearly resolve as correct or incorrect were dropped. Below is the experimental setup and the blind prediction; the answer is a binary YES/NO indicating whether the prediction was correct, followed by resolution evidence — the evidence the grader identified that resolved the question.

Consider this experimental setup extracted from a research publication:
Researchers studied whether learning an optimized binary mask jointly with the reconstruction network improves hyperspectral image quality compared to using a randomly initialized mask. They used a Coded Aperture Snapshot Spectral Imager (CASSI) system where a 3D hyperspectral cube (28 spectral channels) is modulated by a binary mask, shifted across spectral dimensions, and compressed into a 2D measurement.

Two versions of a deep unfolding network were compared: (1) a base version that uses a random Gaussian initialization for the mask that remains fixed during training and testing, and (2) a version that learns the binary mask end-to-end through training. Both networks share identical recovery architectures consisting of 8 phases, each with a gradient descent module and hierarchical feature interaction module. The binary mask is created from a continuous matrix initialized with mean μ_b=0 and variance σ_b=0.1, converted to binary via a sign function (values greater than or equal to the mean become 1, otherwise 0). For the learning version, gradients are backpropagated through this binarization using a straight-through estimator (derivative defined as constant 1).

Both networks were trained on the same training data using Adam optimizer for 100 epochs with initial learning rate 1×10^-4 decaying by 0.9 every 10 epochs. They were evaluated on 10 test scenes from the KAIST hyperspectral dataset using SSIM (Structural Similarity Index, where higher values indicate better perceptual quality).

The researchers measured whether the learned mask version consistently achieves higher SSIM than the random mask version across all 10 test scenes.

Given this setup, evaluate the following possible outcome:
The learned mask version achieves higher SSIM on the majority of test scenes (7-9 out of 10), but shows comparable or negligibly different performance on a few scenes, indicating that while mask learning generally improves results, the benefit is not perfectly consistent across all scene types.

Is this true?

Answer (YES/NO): YES